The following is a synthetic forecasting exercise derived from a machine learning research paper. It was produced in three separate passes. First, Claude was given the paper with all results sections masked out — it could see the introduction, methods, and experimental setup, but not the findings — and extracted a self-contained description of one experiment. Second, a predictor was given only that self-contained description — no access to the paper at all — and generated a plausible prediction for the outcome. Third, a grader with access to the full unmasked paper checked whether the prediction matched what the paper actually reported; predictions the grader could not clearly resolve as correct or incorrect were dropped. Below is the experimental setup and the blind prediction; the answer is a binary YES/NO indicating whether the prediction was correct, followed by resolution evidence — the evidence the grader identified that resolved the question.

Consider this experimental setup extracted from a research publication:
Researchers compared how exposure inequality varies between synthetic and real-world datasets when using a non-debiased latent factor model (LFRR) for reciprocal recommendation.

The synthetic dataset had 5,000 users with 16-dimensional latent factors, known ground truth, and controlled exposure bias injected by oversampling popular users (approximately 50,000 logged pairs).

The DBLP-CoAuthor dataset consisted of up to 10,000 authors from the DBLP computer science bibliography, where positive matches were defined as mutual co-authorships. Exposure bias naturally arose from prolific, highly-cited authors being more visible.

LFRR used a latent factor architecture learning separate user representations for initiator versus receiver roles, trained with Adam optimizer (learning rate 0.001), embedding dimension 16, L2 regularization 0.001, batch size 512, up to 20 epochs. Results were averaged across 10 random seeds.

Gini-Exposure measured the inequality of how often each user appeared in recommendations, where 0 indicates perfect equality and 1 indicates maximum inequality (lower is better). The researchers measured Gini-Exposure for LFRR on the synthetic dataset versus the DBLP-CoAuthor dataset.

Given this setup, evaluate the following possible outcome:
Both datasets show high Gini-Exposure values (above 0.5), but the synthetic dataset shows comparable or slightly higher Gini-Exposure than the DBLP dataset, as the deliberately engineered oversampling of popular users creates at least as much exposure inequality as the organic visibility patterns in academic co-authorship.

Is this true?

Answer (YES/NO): YES